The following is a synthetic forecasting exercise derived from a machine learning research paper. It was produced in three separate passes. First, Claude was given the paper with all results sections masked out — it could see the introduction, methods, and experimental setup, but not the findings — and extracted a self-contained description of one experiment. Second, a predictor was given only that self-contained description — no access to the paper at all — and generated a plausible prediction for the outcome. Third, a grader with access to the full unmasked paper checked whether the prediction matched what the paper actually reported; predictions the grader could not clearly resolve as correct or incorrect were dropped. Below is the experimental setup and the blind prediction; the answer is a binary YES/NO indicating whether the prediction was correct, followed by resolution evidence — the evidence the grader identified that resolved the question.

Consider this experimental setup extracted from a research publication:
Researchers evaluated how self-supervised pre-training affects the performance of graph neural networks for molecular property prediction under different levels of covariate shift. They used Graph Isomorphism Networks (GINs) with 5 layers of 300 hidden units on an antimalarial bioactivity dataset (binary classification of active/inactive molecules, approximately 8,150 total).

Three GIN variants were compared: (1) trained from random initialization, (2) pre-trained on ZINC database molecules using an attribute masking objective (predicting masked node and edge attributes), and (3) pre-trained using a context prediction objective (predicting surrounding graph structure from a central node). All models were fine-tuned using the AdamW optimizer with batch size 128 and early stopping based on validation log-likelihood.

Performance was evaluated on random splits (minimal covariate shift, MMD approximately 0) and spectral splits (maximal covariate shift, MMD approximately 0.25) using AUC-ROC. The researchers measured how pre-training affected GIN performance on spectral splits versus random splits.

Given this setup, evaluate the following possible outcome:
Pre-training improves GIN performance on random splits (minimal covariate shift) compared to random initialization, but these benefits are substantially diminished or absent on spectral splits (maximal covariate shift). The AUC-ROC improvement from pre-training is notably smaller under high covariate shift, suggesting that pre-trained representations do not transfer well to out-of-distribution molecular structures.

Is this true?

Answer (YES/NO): NO